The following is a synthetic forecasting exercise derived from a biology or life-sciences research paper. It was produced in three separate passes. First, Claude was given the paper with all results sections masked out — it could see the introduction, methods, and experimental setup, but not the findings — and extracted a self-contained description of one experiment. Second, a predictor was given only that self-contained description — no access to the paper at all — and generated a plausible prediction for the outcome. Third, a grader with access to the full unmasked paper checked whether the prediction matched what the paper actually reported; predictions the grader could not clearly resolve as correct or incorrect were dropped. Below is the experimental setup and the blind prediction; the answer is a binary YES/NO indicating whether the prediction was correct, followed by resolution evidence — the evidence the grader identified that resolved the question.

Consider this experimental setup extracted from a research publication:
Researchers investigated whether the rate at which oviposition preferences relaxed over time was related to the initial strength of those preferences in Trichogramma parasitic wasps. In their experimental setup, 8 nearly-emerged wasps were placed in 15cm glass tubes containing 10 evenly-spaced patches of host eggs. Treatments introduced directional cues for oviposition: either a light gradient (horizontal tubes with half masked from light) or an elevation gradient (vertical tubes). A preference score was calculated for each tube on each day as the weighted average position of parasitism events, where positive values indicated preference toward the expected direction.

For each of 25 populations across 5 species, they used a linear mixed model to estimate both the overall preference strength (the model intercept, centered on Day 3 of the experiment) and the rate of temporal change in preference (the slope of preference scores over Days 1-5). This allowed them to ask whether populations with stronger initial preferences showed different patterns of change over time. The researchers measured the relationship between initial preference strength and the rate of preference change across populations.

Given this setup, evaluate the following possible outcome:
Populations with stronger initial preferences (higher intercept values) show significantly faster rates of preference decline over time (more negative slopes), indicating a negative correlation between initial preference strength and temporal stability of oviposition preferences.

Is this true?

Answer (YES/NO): YES